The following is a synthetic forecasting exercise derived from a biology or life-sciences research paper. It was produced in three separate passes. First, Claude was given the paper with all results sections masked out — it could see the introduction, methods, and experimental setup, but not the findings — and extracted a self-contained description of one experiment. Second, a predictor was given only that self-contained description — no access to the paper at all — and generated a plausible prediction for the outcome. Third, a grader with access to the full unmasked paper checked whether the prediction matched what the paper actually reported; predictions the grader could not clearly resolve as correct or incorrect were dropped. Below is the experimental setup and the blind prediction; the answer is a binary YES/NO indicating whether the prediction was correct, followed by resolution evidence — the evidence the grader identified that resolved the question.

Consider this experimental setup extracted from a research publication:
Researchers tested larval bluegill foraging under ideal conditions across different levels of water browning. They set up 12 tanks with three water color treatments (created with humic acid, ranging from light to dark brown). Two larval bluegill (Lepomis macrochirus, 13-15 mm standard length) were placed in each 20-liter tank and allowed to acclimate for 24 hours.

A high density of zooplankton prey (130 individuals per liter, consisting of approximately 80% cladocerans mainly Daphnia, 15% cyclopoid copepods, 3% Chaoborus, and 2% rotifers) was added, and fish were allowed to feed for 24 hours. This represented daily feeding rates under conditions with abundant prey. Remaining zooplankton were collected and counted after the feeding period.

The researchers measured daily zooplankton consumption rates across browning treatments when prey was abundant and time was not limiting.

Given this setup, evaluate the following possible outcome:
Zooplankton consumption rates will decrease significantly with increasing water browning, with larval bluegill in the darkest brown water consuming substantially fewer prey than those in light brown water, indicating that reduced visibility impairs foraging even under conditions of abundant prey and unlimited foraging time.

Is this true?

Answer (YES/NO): NO